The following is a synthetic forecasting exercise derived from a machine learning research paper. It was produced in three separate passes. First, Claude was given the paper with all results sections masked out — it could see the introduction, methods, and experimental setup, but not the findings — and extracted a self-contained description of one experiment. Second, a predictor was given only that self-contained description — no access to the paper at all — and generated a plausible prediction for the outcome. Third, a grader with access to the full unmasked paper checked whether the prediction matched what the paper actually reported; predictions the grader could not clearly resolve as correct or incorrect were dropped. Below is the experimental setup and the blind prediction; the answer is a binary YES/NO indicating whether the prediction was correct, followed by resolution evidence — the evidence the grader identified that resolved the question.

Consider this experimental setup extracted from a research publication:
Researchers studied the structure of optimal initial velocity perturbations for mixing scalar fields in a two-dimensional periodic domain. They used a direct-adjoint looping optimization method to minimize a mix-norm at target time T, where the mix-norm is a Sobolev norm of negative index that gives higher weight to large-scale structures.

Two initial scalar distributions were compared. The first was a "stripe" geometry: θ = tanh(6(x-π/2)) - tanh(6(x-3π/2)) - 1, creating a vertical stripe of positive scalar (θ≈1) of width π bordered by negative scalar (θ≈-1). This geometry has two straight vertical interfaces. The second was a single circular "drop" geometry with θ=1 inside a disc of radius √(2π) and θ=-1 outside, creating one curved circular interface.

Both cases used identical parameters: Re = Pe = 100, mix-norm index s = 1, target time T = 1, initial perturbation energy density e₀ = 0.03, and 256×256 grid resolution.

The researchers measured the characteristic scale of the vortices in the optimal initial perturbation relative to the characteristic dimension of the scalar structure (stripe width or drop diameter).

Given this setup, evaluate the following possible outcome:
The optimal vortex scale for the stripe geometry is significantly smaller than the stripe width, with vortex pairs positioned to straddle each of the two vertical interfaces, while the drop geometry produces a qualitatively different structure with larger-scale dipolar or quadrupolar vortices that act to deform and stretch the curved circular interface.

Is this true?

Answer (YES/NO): NO